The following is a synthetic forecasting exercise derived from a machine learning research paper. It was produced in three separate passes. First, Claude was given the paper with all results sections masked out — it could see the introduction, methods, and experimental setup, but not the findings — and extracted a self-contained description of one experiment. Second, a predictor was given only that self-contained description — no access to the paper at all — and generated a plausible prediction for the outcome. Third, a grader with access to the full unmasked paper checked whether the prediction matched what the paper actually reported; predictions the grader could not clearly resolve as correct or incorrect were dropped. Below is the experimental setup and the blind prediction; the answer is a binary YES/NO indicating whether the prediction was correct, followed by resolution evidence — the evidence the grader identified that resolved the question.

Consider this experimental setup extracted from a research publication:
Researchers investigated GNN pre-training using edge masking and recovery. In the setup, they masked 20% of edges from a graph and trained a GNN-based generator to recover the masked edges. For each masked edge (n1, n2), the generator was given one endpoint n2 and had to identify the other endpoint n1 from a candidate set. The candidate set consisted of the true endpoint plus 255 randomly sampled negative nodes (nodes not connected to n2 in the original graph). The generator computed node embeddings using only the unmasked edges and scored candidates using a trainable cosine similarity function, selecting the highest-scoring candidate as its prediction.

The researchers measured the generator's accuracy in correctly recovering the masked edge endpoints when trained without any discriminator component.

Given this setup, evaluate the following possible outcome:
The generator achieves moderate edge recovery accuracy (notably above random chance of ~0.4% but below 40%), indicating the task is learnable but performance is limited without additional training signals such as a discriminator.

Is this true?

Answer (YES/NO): NO